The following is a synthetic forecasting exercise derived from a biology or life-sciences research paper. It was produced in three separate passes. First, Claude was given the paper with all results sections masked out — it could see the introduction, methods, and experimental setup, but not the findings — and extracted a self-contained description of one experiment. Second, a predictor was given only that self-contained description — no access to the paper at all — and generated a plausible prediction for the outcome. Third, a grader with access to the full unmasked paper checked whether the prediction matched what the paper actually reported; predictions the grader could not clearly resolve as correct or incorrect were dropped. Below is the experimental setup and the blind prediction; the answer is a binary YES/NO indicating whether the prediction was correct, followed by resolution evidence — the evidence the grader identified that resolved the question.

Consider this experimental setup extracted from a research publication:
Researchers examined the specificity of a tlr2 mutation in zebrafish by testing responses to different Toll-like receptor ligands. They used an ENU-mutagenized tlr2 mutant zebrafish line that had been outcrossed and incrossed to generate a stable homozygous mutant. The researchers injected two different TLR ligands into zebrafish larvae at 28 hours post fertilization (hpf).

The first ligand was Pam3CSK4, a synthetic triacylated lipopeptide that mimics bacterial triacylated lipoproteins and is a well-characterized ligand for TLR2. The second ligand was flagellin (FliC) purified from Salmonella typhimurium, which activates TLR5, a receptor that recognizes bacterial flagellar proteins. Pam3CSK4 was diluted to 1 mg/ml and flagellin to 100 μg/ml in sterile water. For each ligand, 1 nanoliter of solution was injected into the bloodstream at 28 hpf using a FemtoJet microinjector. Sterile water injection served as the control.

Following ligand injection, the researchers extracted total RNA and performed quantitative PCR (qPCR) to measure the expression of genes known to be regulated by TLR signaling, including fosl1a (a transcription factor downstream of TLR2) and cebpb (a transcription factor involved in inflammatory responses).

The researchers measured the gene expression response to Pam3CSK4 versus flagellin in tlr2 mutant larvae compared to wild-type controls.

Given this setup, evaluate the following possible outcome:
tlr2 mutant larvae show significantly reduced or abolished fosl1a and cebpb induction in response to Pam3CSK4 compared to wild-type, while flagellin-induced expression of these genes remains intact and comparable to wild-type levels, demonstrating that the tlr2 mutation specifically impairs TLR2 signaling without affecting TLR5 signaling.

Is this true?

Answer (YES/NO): NO